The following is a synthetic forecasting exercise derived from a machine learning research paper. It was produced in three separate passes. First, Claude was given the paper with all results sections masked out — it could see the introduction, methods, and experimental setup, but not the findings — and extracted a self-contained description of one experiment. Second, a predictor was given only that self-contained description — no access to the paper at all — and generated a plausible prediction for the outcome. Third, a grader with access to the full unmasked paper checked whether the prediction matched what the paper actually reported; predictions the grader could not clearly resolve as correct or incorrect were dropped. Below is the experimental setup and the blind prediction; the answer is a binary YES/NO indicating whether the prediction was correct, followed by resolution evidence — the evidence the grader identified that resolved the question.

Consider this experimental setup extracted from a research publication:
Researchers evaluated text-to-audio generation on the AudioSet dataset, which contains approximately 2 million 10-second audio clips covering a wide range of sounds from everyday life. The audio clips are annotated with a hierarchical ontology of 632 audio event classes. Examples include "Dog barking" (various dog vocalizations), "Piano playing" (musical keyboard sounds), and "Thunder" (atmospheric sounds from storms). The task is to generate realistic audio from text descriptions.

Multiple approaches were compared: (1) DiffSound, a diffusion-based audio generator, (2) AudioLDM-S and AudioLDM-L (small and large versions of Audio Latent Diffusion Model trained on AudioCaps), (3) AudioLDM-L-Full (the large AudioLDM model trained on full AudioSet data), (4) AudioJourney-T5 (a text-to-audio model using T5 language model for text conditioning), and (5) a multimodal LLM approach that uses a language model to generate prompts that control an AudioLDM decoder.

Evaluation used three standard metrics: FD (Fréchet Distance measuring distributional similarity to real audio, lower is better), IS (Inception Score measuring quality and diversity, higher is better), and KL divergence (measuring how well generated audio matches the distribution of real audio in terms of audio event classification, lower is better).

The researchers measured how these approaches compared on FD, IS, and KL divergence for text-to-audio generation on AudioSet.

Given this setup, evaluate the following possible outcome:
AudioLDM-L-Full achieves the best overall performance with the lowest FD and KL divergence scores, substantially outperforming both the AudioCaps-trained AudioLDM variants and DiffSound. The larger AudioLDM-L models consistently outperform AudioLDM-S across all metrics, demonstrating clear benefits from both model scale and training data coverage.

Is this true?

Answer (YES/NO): NO